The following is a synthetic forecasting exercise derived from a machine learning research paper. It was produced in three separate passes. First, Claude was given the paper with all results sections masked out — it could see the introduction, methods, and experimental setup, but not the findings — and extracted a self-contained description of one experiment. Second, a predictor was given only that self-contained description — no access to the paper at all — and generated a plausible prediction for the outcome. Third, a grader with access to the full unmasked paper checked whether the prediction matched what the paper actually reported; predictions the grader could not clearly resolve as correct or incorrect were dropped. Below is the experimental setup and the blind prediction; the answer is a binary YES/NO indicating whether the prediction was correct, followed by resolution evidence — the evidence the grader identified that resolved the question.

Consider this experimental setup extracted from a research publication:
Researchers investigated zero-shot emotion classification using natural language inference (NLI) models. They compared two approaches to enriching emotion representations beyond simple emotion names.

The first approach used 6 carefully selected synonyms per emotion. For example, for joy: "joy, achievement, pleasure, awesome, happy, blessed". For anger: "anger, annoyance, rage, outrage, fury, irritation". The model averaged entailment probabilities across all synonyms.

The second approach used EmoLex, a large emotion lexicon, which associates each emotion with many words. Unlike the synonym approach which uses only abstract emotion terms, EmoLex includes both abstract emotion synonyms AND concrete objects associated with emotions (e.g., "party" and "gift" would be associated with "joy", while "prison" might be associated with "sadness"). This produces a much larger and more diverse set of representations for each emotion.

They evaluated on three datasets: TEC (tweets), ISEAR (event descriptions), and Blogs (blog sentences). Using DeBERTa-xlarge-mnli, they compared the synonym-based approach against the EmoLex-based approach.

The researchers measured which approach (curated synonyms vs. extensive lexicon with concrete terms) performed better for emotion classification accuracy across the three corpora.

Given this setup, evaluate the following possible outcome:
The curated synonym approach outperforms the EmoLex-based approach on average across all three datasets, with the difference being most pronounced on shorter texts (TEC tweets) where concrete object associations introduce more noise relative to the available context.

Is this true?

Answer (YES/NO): NO